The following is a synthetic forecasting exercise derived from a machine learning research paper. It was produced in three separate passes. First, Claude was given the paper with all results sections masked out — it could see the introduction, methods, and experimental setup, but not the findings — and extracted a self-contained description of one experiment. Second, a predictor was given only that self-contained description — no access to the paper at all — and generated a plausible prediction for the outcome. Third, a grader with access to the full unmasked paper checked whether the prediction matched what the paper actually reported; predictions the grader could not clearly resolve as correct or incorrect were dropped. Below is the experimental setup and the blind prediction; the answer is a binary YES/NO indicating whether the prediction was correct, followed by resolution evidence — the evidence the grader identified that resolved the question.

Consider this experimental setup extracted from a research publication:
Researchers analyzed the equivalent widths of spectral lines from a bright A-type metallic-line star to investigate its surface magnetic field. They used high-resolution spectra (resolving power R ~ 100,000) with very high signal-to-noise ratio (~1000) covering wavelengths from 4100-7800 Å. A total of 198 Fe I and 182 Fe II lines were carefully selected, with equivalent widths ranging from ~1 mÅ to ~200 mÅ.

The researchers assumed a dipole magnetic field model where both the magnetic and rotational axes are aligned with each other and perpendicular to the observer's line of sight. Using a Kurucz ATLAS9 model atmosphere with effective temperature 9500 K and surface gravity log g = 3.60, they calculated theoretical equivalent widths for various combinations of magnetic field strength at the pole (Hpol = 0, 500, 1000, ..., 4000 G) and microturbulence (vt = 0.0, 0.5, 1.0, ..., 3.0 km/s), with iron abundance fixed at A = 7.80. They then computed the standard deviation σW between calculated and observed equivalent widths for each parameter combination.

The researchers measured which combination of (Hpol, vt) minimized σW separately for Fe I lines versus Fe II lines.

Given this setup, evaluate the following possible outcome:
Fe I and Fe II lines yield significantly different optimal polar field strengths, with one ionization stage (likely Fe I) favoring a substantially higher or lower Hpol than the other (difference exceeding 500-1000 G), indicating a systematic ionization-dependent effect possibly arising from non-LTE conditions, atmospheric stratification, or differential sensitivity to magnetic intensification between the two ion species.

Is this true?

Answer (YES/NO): YES